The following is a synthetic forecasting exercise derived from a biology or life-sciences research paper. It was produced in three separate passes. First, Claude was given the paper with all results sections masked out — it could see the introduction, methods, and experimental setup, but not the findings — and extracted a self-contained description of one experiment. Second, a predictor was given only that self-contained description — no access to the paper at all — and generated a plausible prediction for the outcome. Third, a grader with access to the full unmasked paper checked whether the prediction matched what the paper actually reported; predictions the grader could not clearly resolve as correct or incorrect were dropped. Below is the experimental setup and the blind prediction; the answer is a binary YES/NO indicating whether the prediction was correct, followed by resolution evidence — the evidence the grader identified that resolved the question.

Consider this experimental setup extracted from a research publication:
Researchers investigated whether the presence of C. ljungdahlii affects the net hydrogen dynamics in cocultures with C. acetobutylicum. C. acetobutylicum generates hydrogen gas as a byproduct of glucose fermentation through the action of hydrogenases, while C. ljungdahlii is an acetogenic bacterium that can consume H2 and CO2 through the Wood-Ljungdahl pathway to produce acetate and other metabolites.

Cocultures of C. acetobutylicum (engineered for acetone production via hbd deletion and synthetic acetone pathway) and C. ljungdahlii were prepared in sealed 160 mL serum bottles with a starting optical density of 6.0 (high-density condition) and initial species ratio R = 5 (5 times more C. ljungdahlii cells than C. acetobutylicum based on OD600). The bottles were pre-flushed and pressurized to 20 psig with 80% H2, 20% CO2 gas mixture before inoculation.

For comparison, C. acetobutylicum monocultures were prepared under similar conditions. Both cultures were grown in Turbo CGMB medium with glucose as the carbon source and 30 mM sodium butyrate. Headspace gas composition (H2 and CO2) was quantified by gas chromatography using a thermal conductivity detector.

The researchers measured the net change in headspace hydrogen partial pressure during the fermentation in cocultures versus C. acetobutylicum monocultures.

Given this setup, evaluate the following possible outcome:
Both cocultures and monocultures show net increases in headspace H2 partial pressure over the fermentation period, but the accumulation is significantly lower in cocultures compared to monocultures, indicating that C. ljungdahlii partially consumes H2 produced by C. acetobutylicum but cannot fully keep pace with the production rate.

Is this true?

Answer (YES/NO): NO